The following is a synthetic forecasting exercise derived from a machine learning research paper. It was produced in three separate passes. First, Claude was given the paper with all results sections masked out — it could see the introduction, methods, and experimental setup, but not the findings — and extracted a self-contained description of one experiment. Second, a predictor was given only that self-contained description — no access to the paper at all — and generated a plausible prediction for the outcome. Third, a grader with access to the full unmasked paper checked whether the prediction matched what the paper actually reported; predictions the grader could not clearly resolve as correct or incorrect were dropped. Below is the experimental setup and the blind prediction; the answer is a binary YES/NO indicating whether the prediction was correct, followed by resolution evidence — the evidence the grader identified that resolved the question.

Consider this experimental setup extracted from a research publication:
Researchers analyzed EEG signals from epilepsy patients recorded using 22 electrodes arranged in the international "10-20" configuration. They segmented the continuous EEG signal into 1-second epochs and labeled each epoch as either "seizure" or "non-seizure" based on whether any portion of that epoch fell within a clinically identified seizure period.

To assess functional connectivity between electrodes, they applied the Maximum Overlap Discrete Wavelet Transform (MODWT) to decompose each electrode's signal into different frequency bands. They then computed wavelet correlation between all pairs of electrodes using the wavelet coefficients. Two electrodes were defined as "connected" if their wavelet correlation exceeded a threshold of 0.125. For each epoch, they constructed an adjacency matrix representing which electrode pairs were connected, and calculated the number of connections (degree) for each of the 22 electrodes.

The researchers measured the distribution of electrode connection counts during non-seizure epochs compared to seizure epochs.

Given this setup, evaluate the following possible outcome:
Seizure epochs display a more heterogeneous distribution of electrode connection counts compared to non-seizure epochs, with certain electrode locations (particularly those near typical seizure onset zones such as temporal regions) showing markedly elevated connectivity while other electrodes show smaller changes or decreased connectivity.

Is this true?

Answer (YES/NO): NO